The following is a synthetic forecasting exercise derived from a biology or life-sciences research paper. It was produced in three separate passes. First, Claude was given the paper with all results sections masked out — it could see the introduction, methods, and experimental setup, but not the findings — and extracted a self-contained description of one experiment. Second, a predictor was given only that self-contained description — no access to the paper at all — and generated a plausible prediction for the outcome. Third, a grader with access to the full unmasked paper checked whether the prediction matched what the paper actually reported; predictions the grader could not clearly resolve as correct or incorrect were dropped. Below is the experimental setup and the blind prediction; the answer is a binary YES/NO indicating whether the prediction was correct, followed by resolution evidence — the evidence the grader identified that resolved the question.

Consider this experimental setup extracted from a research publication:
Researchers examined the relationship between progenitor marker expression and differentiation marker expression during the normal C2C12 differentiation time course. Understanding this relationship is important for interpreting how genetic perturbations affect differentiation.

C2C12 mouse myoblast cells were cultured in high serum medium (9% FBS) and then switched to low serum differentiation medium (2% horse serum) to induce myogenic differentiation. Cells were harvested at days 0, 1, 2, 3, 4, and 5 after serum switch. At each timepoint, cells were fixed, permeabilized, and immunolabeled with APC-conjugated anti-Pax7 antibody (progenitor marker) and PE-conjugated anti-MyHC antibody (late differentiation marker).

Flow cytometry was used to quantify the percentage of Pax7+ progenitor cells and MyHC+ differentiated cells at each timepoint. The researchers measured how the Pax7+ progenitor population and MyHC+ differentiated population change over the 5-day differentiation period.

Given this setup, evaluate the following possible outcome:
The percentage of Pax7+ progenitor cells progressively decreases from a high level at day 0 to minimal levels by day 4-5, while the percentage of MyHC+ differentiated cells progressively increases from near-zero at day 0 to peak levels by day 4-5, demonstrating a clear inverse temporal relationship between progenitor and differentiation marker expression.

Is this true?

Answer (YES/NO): NO